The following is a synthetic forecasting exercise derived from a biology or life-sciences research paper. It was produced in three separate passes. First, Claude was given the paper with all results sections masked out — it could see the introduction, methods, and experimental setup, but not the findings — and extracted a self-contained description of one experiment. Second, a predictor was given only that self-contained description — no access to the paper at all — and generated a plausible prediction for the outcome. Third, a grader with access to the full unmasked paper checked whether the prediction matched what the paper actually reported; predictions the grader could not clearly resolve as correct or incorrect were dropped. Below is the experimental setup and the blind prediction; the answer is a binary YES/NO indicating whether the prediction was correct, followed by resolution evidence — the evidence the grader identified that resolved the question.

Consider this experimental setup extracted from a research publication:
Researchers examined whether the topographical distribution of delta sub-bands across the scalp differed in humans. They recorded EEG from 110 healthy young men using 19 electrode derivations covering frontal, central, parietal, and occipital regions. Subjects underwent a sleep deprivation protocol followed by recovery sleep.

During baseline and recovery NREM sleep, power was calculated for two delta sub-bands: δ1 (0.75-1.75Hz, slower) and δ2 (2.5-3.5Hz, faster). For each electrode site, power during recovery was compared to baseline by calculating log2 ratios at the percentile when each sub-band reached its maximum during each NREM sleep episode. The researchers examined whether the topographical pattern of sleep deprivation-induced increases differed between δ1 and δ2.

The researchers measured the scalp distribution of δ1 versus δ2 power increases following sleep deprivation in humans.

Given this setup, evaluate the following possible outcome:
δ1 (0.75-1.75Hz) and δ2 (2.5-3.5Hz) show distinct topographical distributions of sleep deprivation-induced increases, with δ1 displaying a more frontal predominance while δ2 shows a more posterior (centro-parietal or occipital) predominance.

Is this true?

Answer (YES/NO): NO